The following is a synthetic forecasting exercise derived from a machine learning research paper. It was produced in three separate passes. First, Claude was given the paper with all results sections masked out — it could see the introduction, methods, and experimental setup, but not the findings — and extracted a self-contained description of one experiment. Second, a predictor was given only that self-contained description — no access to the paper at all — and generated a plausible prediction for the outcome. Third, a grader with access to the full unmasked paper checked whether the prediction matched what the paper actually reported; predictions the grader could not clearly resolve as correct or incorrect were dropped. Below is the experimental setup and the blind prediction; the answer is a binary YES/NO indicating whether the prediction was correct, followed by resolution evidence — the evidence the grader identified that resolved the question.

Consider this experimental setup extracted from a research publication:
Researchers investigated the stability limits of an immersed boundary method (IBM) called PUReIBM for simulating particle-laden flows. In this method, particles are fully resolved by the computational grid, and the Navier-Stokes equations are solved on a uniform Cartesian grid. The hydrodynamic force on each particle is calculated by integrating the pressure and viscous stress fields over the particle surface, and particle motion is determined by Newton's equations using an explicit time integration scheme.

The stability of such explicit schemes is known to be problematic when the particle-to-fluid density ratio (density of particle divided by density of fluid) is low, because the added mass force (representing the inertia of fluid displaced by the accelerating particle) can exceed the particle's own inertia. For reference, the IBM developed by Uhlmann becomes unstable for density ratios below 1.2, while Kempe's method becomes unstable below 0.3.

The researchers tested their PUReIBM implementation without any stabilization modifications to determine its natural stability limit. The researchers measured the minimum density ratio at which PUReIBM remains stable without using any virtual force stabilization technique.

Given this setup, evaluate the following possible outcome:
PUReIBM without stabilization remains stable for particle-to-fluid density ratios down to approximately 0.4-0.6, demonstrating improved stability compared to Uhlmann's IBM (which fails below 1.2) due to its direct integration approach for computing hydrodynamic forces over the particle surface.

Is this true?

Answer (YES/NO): NO